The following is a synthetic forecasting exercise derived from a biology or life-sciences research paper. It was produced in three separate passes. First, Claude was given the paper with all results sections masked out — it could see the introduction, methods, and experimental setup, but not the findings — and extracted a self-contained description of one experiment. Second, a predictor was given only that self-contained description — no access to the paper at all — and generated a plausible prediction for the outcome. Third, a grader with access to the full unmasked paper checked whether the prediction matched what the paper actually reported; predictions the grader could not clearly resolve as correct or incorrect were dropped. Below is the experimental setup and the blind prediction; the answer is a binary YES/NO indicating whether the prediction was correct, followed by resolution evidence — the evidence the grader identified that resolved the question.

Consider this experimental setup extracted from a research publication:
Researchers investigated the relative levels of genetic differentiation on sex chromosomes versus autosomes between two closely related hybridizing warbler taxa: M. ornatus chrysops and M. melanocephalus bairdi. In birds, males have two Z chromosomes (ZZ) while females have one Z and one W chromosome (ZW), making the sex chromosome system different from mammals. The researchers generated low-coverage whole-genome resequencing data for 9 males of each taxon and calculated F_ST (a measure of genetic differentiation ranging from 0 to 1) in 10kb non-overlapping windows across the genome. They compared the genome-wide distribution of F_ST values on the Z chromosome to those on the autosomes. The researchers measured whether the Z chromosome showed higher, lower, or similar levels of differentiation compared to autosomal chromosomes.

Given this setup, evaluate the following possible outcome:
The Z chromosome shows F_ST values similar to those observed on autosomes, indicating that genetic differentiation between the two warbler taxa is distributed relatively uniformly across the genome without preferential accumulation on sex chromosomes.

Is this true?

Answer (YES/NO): NO